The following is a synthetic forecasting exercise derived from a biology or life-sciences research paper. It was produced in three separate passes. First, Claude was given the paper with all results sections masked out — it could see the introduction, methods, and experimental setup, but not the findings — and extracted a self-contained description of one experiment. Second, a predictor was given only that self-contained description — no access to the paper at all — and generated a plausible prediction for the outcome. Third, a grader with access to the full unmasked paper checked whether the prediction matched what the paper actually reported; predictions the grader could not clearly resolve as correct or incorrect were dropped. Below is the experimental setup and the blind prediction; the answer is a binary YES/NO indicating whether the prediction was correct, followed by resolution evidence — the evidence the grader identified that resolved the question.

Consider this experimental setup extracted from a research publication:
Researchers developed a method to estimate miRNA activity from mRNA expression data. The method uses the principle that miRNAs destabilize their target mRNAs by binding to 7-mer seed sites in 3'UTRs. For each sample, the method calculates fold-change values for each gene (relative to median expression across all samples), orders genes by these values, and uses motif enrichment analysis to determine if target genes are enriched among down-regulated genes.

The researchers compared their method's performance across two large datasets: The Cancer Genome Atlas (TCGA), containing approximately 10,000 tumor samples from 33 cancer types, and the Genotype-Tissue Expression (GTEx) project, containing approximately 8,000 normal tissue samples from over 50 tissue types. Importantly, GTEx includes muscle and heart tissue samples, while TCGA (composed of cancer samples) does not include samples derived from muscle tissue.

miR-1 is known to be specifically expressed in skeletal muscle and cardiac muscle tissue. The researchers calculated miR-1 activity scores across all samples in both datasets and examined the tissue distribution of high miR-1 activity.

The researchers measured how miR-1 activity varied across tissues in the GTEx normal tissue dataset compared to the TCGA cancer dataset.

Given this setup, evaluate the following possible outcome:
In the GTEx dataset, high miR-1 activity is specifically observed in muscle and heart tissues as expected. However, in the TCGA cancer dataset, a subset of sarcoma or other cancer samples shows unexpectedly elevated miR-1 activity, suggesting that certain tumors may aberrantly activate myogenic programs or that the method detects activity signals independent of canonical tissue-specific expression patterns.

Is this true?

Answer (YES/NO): NO